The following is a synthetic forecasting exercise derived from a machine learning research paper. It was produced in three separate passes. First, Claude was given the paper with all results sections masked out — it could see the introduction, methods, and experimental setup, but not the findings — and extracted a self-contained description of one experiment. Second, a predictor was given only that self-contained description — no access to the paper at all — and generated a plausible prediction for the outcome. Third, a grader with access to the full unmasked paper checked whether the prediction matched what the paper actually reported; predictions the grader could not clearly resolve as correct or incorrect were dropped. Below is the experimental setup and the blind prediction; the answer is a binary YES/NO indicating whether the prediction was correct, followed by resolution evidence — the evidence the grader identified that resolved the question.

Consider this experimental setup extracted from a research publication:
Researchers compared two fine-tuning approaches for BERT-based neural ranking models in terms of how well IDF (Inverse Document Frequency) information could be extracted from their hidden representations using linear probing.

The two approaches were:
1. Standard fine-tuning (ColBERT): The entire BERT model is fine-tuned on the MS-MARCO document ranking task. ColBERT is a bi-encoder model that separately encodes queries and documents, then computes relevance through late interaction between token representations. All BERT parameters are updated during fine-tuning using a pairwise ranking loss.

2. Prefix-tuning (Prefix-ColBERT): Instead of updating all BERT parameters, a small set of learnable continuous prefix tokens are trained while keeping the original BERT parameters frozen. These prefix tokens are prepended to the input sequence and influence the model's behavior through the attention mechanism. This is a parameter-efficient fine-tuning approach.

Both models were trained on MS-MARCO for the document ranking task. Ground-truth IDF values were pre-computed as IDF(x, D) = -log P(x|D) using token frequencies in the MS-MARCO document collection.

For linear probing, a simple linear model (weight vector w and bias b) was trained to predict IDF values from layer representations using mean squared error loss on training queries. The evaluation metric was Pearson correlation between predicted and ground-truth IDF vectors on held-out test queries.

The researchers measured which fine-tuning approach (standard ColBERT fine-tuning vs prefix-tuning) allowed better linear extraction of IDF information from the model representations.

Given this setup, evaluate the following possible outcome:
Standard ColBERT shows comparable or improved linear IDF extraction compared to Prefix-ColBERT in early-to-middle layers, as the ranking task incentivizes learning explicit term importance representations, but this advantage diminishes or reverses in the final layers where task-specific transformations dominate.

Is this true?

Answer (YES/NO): NO